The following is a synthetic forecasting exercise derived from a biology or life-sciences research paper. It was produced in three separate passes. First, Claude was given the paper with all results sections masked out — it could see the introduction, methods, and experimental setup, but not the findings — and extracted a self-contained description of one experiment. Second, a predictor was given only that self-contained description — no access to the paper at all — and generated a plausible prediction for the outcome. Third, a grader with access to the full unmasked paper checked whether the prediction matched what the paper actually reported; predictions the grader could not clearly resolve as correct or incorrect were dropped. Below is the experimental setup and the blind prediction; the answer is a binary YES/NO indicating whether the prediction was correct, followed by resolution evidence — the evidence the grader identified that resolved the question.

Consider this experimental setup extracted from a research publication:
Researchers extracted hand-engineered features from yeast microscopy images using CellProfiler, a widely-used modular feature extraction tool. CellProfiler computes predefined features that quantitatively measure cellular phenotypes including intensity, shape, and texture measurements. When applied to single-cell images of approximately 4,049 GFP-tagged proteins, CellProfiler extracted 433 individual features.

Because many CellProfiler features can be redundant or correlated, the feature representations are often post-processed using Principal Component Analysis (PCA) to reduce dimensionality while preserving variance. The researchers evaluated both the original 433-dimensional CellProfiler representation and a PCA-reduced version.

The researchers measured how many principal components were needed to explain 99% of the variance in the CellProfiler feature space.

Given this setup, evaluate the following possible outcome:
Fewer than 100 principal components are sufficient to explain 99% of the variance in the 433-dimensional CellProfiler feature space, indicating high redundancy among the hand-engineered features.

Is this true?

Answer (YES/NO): YES